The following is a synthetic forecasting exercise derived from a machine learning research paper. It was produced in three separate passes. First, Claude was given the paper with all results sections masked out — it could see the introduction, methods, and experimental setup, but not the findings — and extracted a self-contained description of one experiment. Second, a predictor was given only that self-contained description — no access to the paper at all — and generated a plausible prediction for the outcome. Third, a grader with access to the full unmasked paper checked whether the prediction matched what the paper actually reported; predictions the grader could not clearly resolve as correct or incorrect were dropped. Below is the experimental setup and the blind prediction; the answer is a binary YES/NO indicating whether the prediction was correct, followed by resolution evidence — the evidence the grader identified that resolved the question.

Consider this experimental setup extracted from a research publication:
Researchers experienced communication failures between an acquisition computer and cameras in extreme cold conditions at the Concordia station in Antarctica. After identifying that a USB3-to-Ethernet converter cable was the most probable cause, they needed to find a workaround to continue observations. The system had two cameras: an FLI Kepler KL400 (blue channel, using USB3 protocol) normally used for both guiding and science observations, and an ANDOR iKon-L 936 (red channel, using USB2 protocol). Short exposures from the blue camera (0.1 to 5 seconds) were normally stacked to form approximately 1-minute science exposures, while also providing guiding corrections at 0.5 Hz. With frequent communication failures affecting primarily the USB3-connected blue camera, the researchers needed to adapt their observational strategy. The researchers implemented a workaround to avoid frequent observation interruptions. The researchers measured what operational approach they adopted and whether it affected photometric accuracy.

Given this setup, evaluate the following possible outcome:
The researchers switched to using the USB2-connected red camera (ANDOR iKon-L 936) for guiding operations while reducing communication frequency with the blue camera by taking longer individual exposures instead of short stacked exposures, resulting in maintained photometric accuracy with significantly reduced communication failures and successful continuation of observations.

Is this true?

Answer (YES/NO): NO